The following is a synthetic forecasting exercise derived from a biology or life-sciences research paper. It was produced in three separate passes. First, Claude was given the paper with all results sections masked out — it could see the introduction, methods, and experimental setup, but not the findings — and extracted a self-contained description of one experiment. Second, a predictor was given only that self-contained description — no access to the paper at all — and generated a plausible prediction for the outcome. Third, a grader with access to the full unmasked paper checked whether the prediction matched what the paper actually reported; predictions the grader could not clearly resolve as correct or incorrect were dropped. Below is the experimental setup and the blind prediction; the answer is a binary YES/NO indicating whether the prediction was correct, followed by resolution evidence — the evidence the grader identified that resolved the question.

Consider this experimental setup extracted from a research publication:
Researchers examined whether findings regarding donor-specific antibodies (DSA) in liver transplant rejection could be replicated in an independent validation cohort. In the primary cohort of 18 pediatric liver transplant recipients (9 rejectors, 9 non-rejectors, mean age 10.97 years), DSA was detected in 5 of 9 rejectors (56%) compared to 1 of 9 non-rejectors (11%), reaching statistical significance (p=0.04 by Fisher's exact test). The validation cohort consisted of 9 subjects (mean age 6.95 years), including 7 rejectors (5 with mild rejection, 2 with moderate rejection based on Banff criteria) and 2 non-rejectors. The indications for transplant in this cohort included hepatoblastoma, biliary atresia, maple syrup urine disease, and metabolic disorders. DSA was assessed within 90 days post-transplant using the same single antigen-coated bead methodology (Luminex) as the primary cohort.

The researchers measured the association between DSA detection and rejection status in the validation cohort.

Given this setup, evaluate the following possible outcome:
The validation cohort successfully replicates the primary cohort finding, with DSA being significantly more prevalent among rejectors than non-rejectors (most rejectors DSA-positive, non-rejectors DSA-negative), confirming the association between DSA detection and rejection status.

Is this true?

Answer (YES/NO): NO